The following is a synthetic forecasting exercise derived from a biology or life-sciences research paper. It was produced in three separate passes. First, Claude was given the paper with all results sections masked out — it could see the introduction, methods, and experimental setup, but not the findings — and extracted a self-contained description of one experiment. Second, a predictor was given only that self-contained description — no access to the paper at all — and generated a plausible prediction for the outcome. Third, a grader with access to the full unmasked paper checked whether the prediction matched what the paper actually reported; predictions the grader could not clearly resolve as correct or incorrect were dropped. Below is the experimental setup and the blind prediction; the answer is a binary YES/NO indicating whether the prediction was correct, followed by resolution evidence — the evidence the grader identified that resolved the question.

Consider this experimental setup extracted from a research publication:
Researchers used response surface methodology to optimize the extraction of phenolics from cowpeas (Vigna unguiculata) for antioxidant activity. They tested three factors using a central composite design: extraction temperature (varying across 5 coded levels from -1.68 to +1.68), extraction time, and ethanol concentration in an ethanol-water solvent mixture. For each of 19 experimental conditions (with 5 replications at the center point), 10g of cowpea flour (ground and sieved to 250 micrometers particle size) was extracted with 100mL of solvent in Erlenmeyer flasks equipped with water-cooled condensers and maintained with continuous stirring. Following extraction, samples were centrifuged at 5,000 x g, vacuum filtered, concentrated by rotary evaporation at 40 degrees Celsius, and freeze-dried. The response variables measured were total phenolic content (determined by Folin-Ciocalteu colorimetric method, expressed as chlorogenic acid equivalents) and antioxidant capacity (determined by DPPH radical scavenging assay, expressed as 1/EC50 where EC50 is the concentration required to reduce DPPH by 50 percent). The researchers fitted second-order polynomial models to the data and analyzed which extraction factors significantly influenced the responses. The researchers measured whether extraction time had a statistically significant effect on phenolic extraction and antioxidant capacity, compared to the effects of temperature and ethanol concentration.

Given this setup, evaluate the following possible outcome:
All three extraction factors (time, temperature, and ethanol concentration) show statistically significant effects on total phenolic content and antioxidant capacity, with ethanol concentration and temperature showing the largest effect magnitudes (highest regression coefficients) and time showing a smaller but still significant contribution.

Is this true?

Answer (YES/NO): NO